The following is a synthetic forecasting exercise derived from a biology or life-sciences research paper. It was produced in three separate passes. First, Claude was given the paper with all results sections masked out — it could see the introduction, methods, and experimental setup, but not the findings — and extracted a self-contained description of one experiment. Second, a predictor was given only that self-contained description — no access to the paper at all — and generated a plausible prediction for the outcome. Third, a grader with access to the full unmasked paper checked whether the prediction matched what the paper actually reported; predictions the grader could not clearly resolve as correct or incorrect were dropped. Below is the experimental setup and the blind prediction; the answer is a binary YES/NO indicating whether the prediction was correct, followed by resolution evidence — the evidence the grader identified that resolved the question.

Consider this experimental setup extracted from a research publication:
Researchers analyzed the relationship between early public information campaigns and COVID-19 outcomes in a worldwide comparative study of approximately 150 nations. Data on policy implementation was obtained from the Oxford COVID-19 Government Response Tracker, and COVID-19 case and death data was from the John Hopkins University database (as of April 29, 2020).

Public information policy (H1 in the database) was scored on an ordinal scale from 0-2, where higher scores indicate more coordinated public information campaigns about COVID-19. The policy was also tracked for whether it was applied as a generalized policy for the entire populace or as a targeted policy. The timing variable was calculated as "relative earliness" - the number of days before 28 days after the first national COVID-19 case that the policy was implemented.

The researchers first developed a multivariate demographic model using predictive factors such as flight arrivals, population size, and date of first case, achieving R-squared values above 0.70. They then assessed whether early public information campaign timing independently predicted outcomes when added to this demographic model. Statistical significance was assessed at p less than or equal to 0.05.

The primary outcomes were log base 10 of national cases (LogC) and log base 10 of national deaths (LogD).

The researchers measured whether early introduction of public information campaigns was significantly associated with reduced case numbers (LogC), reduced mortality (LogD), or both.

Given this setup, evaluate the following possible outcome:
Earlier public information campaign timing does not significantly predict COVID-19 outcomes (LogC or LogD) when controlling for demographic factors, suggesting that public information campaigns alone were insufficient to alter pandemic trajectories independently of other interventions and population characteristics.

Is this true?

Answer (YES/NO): NO